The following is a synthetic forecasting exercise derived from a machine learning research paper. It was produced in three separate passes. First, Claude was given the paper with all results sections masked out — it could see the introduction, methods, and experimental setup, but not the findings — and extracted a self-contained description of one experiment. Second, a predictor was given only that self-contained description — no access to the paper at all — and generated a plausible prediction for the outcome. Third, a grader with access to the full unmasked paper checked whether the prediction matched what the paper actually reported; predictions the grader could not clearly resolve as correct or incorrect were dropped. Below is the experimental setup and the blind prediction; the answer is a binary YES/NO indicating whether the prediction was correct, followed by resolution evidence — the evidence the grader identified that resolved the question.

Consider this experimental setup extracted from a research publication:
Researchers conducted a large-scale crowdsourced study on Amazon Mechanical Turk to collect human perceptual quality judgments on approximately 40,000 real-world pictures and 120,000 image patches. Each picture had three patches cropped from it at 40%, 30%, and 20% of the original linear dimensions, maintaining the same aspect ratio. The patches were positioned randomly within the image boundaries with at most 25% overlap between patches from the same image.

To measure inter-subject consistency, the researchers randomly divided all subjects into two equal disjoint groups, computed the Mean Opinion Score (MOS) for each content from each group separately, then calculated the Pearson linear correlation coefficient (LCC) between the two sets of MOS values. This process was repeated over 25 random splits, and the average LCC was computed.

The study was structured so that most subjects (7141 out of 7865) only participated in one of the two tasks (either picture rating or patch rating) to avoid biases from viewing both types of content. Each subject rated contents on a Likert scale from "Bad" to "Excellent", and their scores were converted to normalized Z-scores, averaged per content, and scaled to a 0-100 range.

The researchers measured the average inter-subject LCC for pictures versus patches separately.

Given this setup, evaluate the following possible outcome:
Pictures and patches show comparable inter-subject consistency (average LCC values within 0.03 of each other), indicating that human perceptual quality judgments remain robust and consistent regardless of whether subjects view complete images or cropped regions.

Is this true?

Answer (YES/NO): NO